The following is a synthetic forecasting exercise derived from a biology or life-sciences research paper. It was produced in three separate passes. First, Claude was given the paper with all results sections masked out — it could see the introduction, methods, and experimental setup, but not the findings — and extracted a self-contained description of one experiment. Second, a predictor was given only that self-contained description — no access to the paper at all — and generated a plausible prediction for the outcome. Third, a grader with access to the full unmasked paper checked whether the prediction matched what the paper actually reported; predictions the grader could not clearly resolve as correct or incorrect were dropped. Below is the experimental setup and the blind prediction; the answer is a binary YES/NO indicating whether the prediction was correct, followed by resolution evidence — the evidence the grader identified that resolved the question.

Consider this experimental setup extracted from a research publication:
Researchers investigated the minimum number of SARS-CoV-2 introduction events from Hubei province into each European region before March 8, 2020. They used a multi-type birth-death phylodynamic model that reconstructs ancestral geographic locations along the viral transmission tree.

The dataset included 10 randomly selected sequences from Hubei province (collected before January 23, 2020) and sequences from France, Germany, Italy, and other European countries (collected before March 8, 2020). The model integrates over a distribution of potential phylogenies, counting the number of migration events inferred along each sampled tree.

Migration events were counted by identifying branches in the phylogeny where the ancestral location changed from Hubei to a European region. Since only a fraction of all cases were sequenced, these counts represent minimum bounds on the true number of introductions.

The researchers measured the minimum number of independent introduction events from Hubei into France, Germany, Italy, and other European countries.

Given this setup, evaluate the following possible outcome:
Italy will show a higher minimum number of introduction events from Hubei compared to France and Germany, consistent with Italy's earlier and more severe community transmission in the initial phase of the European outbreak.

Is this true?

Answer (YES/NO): NO